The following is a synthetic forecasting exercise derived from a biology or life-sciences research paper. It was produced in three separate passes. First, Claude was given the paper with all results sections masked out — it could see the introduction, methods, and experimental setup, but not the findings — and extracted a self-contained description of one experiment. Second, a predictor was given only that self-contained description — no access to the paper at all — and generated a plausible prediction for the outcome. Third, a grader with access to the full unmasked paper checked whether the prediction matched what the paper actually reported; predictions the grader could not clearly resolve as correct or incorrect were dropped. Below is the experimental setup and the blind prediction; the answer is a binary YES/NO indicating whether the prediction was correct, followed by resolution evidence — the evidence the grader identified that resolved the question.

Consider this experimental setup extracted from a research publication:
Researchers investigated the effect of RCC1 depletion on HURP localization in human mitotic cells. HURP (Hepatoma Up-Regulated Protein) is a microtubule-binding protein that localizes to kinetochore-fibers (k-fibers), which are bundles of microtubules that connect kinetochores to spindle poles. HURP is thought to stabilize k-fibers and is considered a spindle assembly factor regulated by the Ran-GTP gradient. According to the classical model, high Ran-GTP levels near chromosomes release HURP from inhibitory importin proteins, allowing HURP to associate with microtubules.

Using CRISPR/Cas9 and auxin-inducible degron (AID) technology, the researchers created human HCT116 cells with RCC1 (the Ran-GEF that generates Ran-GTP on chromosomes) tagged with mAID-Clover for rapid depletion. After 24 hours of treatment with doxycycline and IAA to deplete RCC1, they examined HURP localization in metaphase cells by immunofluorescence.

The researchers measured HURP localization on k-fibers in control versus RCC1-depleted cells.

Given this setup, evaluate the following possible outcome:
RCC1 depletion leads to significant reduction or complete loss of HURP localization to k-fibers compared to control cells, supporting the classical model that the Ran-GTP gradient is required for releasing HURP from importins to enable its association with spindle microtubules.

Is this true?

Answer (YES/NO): NO